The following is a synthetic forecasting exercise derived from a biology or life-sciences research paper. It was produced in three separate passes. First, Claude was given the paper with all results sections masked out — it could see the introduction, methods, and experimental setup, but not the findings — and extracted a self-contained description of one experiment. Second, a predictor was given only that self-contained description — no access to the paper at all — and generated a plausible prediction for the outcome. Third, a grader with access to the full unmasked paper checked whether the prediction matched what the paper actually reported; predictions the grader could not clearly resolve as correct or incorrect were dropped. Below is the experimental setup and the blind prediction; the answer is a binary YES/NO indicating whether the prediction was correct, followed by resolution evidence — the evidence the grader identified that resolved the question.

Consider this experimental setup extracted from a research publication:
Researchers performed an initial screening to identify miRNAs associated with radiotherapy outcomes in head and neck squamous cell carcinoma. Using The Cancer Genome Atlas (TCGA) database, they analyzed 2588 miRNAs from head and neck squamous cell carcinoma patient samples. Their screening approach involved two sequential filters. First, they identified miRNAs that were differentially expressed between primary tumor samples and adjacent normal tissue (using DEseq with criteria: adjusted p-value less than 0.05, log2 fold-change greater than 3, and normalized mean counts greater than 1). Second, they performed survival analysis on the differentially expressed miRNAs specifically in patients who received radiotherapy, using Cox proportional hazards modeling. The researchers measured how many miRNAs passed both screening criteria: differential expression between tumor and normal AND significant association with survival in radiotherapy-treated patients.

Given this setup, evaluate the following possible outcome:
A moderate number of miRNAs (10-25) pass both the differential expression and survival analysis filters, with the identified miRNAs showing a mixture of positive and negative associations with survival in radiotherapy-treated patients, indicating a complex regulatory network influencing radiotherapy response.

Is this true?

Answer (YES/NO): YES